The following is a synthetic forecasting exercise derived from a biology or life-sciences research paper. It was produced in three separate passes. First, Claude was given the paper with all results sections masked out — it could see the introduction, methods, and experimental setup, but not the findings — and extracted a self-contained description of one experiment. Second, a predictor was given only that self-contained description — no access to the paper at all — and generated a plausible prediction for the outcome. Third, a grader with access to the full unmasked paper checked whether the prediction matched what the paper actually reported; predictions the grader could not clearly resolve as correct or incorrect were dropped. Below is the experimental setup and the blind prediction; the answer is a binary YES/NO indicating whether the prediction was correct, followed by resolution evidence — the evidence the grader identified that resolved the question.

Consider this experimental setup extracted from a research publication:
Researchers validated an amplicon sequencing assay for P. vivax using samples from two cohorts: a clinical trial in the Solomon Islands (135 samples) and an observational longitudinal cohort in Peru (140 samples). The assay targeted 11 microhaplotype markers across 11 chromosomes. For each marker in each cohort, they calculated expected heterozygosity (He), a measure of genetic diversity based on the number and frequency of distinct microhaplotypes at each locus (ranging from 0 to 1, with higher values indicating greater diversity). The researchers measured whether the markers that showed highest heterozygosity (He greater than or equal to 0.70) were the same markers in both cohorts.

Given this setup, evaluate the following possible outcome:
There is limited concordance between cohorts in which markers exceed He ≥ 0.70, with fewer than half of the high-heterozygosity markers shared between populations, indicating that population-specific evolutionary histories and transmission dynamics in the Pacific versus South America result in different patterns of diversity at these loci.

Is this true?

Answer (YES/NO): YES